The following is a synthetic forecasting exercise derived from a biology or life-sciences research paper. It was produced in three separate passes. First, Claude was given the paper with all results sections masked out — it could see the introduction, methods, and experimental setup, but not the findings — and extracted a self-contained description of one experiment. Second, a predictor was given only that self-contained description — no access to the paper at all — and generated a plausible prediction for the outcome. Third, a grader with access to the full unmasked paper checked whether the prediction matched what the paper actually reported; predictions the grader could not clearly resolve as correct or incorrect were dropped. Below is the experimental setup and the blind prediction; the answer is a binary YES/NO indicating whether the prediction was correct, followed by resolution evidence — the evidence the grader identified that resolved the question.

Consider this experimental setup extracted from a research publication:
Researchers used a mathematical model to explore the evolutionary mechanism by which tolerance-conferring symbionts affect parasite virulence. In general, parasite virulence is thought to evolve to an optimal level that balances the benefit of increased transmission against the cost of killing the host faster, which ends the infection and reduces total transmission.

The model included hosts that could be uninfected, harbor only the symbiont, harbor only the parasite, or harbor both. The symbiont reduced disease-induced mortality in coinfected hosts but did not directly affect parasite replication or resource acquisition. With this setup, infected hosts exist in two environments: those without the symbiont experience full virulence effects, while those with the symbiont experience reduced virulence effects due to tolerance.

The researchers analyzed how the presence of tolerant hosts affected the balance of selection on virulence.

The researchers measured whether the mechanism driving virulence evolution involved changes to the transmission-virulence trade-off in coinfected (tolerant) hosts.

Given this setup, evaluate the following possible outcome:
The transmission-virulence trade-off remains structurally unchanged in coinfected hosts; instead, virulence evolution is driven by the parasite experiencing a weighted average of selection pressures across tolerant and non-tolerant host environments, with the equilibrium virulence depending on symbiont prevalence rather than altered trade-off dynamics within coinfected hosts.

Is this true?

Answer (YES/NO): NO